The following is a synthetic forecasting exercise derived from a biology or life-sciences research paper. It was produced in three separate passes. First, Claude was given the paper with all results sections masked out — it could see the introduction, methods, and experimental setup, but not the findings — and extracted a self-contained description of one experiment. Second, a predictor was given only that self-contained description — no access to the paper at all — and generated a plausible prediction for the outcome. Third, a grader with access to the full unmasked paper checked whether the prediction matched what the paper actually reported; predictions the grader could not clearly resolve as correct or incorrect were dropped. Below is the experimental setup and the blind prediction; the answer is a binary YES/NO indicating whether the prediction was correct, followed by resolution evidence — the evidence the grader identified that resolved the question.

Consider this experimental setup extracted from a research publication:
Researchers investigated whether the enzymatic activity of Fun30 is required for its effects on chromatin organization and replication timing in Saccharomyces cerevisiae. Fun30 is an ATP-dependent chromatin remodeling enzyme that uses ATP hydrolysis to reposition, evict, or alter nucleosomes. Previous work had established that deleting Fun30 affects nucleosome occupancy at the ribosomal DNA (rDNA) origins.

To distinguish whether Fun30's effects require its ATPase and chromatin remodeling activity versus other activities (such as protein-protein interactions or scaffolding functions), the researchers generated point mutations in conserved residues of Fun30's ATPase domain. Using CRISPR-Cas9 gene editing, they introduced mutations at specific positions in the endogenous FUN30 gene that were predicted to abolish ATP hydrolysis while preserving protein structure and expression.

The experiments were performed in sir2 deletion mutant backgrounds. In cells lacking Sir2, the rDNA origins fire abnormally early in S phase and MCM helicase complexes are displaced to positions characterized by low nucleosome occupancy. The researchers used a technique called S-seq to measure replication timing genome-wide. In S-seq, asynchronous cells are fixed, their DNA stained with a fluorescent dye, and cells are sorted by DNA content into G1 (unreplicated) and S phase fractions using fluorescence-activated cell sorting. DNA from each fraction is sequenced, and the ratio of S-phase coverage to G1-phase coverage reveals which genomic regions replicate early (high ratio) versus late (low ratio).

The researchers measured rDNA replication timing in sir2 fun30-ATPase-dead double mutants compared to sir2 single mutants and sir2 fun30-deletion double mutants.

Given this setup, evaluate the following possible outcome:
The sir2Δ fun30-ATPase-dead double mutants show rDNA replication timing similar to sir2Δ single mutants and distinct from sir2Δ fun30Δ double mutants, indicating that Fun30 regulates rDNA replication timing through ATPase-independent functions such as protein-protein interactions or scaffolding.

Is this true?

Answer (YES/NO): NO